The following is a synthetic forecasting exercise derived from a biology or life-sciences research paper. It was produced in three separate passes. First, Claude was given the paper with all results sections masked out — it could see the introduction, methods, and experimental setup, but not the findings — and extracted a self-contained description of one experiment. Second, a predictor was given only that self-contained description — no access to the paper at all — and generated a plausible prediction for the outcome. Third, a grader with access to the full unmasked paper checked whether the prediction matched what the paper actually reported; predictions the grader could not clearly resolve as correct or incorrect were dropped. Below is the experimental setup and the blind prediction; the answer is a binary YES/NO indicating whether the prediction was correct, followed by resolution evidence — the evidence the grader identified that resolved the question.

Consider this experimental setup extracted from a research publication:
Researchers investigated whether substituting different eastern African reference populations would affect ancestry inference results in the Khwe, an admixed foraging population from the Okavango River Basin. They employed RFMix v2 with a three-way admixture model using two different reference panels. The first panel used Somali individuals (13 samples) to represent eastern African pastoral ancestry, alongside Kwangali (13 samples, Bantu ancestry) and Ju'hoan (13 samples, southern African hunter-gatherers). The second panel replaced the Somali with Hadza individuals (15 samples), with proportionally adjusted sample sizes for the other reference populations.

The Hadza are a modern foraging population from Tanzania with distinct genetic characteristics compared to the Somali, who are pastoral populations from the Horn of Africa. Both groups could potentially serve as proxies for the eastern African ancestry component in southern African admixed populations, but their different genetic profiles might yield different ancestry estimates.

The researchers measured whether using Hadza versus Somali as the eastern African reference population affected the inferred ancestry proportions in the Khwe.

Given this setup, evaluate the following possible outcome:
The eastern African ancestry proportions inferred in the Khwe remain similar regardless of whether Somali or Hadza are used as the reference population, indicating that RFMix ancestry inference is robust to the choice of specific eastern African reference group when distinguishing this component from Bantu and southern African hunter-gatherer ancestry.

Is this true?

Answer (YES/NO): NO